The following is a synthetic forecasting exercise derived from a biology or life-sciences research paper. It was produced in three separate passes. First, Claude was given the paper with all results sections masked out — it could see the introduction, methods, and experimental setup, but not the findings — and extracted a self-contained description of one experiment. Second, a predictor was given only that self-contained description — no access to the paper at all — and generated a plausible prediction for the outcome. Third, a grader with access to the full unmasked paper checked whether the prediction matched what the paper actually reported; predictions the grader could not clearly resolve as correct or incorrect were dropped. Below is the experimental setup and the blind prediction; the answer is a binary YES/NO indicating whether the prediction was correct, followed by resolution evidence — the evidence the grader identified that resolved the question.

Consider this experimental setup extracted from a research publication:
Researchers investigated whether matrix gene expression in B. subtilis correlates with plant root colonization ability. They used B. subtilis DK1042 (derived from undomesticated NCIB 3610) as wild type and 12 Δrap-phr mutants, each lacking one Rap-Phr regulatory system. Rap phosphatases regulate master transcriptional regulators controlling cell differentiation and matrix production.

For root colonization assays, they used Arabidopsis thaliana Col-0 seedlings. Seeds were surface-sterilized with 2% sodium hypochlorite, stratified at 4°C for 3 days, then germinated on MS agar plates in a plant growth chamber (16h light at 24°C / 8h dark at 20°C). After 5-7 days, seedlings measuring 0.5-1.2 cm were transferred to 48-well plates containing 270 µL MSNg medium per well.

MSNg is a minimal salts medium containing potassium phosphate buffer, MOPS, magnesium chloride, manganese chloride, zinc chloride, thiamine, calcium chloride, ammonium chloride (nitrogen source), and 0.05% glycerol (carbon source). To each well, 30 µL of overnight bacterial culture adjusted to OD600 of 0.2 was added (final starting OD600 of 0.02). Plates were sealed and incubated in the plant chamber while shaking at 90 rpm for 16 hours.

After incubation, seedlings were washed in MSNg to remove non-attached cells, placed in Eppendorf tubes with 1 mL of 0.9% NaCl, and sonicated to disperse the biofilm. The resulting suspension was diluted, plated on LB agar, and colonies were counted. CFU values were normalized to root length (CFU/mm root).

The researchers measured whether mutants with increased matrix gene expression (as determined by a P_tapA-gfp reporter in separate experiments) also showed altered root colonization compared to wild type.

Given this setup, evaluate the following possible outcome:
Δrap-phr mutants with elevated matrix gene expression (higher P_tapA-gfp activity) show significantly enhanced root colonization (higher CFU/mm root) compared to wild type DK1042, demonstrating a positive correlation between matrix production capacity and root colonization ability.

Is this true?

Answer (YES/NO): NO